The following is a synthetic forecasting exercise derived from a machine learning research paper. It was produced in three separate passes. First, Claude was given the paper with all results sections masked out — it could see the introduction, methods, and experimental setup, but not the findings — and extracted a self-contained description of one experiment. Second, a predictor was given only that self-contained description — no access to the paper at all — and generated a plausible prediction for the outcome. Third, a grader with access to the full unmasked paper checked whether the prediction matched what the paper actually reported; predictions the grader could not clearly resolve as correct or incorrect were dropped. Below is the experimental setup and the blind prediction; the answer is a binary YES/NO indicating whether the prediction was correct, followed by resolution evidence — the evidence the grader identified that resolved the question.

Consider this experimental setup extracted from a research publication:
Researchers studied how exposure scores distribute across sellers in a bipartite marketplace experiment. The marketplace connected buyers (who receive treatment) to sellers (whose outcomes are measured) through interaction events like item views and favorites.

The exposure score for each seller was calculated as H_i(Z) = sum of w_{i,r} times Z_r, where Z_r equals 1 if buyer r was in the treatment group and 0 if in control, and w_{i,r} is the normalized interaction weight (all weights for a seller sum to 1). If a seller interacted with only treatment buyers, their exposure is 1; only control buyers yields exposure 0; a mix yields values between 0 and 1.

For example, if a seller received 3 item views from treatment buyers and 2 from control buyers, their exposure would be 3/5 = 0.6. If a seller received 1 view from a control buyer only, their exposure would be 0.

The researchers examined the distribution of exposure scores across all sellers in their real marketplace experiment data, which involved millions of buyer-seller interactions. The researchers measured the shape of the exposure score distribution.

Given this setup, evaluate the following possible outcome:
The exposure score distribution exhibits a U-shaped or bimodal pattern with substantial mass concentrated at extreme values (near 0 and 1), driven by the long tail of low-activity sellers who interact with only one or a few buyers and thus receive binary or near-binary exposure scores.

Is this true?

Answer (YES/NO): YES